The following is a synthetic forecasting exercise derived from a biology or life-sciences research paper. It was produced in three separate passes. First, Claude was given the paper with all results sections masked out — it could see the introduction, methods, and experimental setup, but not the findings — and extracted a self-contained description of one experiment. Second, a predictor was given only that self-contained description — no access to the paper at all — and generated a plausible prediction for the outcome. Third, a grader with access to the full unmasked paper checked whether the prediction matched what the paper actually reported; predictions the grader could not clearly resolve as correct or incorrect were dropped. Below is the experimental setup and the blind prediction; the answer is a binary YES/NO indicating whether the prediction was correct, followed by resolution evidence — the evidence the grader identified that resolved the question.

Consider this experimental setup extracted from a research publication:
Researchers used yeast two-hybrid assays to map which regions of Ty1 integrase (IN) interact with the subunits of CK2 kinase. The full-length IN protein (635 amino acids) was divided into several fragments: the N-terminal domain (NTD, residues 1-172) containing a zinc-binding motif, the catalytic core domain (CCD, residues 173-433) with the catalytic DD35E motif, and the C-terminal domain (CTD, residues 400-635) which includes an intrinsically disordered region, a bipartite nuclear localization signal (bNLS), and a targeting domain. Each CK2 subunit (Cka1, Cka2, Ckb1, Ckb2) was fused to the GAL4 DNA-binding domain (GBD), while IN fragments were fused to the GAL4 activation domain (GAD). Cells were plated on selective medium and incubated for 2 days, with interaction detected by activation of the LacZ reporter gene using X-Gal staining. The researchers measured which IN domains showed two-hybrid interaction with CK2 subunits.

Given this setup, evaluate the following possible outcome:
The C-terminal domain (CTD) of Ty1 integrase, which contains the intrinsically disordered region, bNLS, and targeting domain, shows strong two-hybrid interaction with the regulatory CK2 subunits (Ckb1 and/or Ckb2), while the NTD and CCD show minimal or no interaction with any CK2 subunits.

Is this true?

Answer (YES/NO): NO